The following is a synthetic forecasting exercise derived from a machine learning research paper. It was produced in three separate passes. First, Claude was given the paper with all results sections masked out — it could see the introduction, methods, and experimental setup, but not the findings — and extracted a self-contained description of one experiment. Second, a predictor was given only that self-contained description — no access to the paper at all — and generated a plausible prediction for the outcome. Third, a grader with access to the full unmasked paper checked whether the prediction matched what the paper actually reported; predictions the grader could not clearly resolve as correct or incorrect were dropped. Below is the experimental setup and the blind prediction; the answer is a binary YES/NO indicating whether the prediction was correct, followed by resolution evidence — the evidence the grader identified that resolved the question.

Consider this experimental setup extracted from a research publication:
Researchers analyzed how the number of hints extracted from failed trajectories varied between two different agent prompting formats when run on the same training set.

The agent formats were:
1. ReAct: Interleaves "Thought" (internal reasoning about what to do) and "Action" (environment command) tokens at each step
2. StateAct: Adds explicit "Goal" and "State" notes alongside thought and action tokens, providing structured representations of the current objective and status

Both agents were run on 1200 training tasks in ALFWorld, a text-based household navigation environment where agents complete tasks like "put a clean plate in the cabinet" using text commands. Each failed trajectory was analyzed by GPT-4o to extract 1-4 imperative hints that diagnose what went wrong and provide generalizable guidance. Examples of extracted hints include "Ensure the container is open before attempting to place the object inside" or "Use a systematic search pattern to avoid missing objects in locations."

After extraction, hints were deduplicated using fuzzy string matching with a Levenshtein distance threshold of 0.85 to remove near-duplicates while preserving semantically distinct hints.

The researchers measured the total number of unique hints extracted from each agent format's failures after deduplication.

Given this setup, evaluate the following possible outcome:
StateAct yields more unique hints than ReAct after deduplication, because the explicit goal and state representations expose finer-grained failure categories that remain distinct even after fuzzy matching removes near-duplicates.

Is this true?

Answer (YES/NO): NO